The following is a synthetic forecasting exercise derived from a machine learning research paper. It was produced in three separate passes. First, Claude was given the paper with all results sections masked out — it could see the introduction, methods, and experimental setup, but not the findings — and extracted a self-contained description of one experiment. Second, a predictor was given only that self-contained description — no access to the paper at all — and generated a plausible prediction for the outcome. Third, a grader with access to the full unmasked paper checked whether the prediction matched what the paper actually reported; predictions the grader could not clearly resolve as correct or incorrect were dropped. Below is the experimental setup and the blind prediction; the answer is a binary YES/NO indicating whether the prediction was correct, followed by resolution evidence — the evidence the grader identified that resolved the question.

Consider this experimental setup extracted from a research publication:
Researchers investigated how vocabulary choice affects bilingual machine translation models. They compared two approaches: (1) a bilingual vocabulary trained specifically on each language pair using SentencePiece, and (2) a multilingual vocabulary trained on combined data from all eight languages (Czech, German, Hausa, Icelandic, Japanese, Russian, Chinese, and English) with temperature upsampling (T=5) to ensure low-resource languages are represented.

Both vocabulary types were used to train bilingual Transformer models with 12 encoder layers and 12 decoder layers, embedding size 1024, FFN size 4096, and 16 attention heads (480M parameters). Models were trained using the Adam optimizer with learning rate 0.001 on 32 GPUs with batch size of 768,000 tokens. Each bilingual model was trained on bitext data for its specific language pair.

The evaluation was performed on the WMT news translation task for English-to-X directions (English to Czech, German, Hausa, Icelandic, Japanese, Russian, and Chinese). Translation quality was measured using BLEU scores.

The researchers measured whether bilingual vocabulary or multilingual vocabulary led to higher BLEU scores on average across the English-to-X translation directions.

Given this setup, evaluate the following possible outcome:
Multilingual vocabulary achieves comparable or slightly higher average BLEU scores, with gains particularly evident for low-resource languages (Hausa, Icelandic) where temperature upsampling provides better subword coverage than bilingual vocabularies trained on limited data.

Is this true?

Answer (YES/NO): NO